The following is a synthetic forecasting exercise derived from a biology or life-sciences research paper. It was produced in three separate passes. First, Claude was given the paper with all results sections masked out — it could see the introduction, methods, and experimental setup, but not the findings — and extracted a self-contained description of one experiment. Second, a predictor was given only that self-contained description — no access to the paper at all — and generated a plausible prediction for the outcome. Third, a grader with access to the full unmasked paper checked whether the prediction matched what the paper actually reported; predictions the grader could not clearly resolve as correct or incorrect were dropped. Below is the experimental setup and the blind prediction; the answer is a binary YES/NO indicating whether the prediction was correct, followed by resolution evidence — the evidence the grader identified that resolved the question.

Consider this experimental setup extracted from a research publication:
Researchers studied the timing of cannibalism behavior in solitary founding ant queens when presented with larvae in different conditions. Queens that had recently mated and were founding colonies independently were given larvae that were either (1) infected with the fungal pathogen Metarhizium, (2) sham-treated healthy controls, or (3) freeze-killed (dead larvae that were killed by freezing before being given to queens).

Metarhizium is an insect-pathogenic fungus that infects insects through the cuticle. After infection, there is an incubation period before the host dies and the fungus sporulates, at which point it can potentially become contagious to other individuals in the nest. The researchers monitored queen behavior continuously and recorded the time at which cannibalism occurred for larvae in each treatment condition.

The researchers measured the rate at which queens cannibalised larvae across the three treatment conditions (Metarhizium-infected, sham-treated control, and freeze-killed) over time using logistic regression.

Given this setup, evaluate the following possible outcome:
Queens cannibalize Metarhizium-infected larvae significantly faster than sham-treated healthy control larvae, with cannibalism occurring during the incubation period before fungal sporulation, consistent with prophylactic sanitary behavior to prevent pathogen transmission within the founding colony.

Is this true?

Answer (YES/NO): YES